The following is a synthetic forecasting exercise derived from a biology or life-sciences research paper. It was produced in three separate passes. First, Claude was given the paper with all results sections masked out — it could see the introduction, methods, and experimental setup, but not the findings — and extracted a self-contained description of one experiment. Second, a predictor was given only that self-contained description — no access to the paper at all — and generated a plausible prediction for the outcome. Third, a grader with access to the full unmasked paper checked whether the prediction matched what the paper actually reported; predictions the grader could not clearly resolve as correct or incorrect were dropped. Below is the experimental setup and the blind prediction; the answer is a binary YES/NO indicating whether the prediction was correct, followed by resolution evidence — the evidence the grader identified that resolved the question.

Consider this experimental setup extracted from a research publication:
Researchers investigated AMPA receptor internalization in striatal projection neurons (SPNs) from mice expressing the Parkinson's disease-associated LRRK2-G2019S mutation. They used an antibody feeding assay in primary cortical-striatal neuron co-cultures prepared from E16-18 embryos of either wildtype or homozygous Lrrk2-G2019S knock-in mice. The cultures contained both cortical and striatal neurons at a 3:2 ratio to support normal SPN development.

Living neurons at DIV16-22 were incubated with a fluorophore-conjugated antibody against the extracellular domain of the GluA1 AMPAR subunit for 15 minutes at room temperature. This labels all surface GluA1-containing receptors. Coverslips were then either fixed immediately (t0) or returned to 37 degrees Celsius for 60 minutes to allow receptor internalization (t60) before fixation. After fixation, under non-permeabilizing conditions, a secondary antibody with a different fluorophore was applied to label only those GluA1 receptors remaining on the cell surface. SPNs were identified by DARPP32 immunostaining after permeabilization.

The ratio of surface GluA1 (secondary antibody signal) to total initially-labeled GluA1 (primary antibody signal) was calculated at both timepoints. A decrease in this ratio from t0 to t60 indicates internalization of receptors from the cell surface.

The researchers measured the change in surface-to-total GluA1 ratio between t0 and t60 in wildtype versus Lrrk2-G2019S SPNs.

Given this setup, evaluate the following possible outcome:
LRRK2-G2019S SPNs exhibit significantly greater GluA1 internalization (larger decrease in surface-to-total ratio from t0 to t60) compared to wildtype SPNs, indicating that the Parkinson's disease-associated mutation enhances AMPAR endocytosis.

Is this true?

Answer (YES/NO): NO